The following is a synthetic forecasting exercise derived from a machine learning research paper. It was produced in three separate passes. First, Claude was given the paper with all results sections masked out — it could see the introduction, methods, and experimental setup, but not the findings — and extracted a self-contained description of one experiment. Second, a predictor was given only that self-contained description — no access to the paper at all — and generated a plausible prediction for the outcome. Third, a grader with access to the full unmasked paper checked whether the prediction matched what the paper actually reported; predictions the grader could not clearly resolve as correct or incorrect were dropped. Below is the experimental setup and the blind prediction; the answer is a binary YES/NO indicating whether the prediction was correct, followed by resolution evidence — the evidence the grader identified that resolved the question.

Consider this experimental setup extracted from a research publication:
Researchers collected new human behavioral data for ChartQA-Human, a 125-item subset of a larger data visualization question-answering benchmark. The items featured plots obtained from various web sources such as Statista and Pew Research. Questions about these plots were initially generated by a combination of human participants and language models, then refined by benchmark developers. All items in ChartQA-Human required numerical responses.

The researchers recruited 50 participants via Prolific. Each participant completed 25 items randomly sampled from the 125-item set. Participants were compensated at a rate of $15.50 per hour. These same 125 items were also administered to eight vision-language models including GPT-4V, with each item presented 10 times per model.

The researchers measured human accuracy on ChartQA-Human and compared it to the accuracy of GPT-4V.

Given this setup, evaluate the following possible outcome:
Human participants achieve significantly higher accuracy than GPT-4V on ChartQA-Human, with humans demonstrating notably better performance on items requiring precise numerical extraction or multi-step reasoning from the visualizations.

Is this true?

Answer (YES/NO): NO